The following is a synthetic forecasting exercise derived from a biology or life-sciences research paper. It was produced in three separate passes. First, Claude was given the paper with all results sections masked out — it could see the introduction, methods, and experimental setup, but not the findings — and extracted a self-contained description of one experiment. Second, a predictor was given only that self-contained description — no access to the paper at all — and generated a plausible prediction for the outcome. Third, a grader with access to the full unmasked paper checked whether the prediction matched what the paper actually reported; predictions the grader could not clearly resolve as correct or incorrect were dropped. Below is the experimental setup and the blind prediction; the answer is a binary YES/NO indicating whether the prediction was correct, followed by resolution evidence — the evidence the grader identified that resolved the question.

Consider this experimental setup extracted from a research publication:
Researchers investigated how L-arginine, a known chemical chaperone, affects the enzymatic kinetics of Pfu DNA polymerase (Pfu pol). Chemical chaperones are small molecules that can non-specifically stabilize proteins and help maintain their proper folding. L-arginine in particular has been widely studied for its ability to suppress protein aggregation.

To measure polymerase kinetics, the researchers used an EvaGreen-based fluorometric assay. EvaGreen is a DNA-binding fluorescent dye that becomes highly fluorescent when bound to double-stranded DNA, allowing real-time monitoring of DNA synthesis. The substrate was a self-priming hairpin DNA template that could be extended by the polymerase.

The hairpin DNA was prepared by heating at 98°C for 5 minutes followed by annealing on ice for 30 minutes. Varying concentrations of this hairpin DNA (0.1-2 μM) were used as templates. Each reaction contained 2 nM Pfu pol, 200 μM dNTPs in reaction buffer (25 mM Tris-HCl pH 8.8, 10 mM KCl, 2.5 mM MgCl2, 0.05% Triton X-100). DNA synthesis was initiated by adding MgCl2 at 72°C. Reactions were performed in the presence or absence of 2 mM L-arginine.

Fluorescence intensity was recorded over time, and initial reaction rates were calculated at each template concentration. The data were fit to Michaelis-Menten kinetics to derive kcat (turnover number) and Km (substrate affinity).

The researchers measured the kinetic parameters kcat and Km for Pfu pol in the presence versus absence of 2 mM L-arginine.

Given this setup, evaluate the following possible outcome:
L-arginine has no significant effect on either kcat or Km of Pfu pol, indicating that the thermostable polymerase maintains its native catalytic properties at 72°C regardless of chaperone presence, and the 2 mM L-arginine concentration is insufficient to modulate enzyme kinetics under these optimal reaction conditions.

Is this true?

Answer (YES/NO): NO